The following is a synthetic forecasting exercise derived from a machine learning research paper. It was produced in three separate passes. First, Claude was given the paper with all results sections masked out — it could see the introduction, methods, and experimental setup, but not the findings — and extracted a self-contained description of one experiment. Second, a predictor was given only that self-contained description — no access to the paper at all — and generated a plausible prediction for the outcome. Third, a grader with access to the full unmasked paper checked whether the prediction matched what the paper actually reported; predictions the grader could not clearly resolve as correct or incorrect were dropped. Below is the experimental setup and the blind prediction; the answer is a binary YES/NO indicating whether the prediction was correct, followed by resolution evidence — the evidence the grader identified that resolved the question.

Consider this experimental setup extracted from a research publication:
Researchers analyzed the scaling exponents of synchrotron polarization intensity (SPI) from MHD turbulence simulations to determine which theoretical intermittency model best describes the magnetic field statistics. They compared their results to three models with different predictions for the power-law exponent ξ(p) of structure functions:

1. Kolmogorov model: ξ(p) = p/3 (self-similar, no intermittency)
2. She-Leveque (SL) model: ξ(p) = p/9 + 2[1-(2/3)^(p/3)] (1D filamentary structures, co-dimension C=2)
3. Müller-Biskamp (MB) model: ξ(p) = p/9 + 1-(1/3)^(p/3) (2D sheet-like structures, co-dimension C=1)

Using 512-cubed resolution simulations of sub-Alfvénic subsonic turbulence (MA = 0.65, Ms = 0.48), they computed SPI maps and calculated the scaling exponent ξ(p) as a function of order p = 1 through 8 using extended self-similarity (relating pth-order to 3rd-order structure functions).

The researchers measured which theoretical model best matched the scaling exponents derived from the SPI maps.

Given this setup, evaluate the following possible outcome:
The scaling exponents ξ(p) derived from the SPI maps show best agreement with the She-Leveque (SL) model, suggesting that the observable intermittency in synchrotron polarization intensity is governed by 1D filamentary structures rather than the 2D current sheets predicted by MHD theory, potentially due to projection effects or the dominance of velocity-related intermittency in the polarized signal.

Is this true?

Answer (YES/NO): NO